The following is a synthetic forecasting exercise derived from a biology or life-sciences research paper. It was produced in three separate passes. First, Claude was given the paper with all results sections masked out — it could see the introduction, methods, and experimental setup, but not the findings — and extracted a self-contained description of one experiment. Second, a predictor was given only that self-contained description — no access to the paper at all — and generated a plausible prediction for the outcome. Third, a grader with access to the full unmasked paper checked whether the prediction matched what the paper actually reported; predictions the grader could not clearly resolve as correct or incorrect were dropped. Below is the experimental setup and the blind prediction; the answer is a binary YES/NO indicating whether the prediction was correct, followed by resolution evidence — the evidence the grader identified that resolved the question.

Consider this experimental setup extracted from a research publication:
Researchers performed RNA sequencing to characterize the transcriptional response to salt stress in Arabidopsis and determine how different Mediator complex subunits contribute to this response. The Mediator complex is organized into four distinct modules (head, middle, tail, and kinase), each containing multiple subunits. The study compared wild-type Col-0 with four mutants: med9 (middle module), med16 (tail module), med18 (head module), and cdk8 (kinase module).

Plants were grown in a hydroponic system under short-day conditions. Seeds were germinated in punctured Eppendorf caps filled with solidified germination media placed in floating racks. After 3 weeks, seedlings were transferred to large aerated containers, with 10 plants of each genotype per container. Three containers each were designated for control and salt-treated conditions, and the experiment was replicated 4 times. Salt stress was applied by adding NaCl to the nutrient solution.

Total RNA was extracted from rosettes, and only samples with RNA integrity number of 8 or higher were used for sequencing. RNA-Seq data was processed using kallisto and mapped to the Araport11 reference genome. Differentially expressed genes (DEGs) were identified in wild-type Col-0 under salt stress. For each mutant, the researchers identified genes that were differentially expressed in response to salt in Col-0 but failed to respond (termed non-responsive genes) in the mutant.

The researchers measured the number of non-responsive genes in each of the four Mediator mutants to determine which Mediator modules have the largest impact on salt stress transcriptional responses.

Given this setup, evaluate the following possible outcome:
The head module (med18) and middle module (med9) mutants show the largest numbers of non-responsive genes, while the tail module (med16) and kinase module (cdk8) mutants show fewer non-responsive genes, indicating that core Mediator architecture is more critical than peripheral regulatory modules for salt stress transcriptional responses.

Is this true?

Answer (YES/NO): NO